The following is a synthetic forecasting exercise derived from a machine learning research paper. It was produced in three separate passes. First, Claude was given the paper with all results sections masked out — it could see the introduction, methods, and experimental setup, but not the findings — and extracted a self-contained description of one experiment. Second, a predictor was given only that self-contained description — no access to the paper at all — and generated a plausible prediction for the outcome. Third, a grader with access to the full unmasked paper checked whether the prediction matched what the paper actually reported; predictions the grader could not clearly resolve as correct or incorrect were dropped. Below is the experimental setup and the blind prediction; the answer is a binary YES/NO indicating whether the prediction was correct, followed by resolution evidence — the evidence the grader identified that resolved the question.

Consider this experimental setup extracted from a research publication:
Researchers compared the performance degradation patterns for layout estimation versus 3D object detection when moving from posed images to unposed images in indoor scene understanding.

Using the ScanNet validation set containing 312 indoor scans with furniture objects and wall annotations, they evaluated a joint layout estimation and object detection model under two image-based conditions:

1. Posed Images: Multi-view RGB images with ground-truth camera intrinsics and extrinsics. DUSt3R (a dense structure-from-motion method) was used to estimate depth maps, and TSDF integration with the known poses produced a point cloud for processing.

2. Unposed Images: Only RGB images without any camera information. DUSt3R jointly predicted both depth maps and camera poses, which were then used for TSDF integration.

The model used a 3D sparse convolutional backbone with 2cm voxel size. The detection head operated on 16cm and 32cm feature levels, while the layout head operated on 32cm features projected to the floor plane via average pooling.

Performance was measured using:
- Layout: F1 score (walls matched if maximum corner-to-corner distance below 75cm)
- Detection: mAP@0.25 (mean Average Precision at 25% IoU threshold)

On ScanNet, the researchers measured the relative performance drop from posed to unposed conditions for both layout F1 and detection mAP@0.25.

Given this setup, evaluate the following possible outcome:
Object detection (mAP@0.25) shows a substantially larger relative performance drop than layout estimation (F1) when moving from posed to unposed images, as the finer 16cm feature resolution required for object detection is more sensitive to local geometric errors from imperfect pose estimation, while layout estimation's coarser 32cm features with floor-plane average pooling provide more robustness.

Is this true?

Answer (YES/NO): YES